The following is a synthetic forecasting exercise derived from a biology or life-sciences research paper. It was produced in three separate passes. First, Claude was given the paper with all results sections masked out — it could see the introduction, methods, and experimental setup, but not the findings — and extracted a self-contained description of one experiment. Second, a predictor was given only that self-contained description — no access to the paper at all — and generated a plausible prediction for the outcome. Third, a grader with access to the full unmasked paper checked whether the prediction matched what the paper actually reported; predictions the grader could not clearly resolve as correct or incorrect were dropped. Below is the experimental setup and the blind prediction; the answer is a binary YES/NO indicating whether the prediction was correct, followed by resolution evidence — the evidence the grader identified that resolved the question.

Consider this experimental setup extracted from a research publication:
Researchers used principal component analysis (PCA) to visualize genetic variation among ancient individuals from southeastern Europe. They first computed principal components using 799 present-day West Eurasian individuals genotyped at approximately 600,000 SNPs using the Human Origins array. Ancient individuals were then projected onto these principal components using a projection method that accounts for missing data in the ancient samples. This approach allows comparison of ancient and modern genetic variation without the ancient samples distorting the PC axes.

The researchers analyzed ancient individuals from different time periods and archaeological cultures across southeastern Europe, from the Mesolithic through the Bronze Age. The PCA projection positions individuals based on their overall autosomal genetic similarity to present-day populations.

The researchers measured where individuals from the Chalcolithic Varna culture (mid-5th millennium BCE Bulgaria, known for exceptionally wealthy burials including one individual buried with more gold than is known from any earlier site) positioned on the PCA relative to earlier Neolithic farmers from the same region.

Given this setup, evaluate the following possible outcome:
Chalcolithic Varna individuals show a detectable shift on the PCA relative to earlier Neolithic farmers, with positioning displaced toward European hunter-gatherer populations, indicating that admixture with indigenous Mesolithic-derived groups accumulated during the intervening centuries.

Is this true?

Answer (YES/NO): YES